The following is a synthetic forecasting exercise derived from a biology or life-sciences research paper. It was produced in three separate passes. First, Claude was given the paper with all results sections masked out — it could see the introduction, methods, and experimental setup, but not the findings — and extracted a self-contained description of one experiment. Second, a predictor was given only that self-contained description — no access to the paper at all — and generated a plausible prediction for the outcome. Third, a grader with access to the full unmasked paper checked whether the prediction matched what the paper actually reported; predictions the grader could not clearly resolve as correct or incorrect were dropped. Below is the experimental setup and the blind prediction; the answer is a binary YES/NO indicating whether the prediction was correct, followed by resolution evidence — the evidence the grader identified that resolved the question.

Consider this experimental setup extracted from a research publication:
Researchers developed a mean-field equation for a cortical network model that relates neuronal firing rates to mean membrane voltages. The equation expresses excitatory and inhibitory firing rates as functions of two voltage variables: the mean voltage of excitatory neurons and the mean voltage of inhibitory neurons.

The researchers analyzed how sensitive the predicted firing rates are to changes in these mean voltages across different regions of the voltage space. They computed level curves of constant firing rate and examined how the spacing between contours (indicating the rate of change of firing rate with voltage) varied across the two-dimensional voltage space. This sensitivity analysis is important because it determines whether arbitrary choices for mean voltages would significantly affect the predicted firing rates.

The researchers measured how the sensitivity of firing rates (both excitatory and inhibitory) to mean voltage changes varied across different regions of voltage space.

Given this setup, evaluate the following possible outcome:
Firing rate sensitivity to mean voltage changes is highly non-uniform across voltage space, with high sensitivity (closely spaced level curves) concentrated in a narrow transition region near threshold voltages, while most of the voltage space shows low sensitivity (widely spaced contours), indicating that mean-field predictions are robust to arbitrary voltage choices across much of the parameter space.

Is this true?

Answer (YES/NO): NO